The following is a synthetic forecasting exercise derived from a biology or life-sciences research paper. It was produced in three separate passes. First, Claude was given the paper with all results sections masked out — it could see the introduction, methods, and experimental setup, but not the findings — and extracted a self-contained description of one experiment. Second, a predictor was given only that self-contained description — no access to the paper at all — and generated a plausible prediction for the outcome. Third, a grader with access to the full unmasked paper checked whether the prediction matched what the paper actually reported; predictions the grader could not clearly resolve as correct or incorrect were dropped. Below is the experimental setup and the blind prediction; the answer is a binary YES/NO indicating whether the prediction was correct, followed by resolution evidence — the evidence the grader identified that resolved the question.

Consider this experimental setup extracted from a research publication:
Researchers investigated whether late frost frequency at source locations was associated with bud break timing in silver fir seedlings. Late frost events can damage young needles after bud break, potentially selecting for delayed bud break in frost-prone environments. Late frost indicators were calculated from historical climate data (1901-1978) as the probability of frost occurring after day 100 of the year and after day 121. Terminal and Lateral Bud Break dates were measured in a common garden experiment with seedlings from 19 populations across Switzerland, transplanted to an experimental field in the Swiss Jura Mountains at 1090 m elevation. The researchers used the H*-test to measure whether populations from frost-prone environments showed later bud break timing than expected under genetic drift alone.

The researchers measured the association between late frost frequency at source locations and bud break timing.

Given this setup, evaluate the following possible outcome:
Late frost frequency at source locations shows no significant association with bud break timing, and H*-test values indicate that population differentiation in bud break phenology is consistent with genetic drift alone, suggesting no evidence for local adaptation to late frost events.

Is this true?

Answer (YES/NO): NO